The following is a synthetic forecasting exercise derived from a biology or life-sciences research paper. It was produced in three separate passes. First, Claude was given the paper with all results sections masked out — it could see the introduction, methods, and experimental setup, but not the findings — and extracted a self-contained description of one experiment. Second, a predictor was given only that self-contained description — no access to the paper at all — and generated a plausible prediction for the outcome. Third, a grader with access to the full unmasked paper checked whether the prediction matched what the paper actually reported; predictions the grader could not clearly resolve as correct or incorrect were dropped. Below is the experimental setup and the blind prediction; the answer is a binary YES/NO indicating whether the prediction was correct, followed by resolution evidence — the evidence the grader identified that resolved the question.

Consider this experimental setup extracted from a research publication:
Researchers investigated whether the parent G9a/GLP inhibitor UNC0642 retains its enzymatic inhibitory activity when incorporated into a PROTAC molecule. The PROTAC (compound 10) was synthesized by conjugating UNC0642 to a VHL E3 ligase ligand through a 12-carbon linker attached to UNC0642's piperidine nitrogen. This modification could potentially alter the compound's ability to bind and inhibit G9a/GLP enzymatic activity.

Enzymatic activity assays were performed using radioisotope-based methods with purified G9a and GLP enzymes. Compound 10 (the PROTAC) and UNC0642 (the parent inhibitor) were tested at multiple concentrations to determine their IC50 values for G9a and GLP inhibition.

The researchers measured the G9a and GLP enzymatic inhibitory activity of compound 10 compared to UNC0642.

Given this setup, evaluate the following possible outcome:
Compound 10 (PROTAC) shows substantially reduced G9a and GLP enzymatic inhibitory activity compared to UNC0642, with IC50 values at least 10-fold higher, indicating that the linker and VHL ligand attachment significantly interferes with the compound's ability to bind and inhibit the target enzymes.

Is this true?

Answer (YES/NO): NO